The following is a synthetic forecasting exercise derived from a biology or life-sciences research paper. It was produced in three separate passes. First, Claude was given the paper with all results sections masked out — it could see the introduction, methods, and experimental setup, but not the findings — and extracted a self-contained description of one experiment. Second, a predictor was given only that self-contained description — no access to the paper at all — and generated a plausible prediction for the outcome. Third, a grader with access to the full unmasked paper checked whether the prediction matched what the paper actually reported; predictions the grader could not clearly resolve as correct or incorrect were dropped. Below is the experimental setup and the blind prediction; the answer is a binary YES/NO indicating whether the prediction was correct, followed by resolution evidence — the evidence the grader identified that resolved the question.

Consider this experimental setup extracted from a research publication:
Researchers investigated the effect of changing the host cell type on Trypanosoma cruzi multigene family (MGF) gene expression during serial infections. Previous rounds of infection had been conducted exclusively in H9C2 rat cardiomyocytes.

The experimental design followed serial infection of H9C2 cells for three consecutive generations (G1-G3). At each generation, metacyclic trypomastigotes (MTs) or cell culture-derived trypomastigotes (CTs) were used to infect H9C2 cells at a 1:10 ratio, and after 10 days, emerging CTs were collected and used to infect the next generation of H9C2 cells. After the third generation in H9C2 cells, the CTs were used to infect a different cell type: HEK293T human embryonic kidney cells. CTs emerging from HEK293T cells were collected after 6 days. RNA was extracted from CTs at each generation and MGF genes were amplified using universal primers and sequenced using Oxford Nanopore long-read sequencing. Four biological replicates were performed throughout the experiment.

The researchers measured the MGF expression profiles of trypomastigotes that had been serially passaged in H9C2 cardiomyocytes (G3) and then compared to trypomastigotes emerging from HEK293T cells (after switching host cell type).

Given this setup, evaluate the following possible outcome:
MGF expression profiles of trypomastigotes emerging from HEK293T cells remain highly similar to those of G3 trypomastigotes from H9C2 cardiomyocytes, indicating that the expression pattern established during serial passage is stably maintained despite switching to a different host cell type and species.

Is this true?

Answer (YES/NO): NO